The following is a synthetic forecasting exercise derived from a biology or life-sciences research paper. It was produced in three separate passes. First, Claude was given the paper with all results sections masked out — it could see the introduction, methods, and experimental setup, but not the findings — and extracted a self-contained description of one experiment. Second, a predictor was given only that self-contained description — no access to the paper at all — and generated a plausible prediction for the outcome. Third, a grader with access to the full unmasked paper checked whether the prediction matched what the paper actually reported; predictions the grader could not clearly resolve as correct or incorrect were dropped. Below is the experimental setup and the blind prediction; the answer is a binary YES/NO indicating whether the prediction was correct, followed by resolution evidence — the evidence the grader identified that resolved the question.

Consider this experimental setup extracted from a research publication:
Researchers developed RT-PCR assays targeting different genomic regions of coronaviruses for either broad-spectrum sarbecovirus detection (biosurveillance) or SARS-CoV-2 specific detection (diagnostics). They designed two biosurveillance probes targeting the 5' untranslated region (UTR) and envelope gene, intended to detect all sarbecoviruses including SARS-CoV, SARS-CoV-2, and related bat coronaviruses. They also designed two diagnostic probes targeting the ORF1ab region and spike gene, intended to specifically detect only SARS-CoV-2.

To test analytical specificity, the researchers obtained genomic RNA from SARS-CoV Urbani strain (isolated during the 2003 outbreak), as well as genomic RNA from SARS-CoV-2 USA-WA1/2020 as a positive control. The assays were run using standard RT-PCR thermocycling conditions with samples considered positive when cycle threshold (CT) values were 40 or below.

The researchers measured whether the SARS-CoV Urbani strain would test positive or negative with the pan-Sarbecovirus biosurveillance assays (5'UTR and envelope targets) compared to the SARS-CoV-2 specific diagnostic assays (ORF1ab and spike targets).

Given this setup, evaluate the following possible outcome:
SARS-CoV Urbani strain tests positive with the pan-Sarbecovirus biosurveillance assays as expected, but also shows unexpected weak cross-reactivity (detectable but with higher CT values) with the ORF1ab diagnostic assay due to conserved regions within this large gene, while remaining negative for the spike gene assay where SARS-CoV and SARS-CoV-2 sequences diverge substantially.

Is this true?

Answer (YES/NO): NO